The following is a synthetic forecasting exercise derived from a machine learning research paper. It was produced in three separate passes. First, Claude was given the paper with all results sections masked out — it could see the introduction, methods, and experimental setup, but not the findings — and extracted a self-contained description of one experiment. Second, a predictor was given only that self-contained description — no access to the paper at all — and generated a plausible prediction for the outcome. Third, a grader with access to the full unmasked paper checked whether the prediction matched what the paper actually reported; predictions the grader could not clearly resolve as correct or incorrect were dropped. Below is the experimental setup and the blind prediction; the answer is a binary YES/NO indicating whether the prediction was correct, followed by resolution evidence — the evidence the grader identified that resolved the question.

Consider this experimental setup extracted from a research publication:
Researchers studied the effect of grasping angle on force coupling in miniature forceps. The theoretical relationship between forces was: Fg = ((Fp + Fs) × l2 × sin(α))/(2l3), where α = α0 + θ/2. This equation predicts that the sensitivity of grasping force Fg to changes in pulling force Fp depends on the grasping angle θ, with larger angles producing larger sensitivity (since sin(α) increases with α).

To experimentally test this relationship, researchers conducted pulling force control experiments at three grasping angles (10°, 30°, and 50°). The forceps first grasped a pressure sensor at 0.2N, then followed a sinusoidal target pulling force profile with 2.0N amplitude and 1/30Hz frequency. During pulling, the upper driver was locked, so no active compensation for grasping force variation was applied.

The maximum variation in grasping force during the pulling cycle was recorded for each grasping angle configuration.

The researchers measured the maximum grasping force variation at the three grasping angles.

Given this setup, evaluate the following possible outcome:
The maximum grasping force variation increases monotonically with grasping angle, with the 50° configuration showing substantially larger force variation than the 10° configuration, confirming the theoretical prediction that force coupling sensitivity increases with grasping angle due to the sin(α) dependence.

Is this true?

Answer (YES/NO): YES